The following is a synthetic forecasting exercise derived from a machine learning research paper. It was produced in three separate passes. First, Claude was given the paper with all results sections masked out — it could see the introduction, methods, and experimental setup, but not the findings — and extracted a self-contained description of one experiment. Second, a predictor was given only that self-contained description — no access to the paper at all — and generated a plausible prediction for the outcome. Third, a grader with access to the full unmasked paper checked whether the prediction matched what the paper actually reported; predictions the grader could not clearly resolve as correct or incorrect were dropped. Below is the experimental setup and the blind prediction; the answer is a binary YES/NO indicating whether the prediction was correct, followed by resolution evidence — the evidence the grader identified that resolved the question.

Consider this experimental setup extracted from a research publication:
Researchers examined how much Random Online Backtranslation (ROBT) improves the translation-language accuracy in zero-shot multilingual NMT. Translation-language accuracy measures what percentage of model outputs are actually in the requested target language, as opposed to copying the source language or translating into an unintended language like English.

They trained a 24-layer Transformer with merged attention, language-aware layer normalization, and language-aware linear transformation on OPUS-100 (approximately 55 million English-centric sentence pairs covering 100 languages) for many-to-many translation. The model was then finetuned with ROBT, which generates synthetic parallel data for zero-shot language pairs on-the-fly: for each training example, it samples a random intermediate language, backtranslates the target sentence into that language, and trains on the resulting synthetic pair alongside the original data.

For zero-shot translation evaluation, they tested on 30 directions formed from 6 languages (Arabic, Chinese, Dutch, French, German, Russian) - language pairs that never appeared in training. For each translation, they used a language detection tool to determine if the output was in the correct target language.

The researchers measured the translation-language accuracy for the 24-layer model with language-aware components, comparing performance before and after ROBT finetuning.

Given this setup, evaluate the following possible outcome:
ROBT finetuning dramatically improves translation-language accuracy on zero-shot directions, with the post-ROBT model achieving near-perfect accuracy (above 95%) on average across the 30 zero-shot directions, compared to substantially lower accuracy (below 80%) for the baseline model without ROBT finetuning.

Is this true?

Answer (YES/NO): NO